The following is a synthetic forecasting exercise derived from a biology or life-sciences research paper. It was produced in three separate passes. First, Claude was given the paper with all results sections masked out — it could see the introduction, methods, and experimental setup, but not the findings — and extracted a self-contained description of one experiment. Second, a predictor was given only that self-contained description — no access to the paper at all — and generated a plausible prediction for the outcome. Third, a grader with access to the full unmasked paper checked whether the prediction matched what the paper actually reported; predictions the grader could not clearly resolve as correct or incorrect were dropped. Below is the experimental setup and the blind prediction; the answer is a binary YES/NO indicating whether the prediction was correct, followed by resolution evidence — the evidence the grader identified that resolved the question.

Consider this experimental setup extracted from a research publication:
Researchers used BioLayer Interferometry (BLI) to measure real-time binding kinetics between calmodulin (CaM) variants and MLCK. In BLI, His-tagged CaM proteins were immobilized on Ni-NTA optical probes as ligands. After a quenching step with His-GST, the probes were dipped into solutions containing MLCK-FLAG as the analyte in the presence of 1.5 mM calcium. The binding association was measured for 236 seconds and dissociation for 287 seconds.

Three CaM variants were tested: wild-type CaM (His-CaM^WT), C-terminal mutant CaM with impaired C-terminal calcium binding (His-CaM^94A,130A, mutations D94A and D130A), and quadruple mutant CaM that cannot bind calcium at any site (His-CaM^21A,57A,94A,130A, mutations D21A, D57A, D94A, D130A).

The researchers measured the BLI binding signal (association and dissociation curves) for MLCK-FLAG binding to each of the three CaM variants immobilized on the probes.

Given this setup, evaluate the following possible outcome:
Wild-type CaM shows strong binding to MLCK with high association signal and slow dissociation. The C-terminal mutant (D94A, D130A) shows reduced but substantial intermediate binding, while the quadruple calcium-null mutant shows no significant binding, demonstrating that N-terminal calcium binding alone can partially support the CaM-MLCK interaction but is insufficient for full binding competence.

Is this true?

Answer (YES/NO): NO